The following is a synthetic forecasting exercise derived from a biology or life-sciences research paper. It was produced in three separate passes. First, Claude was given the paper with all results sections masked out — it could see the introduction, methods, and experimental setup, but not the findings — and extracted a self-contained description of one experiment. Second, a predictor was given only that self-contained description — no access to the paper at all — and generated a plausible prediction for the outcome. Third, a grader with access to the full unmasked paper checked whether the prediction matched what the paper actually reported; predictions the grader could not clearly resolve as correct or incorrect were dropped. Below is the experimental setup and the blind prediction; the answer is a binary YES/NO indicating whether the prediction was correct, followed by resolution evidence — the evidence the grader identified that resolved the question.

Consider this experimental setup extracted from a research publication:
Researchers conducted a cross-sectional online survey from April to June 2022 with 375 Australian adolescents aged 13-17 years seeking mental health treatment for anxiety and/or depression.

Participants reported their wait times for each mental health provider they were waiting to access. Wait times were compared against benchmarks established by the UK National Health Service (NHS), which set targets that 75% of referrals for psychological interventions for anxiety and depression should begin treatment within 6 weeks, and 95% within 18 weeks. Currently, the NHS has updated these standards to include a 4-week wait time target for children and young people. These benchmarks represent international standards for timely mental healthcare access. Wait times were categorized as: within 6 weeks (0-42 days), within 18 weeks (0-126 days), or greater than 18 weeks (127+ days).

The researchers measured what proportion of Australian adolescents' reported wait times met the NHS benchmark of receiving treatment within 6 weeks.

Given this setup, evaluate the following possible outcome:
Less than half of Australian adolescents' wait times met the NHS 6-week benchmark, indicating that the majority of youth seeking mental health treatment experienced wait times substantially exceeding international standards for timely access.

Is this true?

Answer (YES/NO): YES